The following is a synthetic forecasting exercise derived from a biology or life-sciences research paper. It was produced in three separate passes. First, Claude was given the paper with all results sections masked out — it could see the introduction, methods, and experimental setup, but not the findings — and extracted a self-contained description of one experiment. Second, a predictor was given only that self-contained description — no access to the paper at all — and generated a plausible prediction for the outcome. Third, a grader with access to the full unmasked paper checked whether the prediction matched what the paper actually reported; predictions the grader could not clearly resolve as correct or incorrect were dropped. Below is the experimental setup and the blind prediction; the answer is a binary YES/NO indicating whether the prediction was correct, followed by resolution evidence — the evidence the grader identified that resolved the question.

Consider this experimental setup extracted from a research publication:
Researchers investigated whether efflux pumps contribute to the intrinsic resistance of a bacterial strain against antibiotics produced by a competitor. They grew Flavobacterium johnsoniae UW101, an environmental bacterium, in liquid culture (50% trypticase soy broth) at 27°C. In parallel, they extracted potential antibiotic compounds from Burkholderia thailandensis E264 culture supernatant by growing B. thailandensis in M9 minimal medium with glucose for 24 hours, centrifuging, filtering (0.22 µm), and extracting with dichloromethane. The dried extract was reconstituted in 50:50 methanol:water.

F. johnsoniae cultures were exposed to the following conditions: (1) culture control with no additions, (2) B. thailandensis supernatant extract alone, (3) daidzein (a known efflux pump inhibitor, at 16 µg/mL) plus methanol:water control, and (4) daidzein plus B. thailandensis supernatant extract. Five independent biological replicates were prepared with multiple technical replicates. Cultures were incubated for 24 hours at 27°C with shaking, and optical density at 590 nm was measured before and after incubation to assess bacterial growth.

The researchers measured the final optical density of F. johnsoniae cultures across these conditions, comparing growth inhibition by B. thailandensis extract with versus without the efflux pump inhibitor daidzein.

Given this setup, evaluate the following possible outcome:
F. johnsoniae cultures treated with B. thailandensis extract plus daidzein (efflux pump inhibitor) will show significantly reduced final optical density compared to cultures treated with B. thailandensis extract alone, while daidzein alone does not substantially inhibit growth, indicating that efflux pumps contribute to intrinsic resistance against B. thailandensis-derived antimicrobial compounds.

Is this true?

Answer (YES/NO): YES